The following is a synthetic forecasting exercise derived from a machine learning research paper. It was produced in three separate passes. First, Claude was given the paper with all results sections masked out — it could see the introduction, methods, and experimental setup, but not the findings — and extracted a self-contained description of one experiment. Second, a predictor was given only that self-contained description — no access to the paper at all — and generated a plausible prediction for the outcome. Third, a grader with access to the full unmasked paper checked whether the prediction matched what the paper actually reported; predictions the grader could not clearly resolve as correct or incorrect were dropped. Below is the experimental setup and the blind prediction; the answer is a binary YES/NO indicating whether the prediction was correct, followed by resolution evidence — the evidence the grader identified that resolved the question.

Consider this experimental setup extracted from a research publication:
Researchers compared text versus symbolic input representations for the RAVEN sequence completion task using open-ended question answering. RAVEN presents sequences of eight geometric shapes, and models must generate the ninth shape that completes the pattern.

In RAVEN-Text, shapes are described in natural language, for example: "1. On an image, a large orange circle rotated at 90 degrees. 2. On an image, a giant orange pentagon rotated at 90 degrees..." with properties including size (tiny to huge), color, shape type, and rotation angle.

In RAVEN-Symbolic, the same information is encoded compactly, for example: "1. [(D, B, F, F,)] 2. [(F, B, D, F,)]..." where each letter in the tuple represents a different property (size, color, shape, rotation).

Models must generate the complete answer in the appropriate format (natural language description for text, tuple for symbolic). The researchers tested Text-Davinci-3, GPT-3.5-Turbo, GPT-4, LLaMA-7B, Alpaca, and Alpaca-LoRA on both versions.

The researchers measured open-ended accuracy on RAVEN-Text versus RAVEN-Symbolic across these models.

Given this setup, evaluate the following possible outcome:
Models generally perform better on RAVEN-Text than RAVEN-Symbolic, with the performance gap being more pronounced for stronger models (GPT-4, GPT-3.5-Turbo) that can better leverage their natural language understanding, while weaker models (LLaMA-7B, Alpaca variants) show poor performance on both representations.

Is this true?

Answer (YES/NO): YES